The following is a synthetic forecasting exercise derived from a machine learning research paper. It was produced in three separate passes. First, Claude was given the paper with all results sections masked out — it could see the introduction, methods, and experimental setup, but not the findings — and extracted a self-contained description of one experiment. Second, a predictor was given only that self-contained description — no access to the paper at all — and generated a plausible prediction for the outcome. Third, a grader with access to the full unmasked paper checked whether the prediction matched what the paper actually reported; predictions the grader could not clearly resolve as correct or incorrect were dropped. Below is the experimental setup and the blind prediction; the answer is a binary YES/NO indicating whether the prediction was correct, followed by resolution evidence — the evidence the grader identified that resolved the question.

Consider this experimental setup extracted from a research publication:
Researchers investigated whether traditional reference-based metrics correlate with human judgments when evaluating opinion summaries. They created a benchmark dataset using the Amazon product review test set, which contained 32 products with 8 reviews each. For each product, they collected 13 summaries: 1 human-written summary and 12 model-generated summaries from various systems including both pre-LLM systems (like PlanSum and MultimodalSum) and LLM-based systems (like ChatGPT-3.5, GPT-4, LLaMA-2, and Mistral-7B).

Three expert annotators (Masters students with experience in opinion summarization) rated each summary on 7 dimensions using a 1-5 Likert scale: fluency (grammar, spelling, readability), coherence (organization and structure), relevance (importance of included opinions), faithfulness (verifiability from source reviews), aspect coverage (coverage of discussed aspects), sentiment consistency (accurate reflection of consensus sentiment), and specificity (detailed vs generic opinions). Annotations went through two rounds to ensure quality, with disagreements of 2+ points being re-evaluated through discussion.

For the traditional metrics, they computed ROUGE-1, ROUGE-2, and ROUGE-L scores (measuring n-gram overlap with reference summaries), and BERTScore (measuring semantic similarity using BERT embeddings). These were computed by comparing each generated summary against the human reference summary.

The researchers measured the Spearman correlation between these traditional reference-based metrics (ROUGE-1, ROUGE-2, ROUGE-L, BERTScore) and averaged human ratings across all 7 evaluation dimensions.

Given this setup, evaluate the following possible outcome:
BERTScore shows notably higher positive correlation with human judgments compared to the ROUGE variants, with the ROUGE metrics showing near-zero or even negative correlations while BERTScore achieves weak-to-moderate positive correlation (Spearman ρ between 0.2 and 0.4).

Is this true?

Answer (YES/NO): NO